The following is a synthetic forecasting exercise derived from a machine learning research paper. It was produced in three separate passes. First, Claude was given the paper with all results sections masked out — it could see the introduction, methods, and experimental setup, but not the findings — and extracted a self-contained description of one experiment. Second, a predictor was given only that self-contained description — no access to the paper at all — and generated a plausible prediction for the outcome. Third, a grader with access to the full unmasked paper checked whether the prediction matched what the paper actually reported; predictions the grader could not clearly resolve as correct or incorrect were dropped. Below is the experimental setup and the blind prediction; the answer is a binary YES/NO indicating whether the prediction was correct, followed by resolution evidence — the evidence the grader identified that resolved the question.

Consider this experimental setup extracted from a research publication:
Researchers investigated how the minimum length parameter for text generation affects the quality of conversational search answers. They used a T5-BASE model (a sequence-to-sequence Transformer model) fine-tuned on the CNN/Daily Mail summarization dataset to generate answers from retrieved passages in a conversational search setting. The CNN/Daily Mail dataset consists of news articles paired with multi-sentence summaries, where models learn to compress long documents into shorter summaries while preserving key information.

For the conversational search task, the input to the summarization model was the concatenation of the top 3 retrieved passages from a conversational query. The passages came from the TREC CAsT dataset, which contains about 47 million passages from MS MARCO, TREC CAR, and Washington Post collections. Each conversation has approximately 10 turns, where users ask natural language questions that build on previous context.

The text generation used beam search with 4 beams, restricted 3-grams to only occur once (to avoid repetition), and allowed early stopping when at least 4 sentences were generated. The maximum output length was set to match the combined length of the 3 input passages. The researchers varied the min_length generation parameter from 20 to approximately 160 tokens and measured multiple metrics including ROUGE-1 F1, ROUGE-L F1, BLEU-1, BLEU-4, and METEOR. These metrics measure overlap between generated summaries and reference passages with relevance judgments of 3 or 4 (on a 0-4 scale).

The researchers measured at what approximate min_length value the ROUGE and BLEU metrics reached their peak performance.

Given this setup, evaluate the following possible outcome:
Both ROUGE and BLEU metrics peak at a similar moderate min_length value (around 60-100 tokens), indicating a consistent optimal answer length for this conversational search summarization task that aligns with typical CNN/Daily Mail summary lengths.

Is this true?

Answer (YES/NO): YES